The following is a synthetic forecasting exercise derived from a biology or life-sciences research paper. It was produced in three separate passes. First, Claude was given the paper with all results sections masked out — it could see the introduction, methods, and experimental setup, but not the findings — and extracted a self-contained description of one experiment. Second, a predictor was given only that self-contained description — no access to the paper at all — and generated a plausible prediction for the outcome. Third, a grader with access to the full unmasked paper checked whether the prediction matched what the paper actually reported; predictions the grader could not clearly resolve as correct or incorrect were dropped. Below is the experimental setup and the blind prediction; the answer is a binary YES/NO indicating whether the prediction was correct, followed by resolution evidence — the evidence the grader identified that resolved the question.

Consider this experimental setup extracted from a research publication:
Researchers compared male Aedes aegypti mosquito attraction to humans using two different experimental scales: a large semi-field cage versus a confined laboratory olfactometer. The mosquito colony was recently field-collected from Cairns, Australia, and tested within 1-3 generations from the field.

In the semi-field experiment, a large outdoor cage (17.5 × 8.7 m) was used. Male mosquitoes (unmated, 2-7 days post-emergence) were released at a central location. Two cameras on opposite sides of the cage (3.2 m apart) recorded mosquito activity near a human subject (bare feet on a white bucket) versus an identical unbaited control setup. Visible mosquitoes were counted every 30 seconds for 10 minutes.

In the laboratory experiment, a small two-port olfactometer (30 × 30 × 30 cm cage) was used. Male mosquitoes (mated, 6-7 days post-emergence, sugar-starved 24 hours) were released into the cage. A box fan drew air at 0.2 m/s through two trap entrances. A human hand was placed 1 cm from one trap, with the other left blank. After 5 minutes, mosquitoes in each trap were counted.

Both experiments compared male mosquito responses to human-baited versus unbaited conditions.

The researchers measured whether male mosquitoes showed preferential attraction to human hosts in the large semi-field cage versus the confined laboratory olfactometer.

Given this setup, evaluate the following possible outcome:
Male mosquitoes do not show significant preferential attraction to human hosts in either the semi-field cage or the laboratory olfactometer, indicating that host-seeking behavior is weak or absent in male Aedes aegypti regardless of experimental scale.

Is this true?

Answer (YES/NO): NO